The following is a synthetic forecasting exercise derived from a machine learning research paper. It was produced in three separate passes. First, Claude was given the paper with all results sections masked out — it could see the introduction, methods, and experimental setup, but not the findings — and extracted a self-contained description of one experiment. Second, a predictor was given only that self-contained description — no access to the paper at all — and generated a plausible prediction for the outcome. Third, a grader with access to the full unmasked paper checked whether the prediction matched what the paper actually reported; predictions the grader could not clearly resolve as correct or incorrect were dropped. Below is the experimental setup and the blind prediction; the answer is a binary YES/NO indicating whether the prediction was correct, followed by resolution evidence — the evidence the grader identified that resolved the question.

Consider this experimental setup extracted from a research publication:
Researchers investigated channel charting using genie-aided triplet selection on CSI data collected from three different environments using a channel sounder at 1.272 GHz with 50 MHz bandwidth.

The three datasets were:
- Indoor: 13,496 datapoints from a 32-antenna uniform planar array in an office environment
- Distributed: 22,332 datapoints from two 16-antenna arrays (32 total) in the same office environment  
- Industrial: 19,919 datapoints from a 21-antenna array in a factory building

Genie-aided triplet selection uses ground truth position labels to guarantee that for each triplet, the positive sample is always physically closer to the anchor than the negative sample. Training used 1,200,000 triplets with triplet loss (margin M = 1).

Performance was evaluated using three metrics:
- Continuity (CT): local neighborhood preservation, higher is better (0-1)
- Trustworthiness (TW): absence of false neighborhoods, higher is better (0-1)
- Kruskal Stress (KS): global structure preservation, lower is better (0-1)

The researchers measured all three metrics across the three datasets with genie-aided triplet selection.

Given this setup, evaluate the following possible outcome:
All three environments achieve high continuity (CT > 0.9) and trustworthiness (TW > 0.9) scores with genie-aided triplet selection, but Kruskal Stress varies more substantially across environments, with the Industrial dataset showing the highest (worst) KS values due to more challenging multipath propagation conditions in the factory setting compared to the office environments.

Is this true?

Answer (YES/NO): NO